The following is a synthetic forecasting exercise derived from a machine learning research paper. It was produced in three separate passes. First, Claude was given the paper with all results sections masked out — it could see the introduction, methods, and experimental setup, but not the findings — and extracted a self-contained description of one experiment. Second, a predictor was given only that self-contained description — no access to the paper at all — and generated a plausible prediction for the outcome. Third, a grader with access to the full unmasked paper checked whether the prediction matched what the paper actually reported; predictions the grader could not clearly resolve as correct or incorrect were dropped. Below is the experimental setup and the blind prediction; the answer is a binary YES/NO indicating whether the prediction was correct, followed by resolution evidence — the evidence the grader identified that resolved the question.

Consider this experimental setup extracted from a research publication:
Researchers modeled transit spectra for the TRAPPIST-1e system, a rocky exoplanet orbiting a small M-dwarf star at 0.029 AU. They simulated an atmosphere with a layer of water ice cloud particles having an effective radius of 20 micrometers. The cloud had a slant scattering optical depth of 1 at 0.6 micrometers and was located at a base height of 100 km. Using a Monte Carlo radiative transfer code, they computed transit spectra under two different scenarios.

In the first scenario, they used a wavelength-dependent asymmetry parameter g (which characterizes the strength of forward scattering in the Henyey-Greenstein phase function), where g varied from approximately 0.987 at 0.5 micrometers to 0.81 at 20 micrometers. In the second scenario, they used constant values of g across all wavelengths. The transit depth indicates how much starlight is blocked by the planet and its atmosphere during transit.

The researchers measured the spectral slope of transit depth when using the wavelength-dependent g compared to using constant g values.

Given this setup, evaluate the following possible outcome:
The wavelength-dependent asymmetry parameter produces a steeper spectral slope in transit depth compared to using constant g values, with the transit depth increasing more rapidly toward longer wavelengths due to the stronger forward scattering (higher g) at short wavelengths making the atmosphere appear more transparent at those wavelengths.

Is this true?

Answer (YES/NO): YES